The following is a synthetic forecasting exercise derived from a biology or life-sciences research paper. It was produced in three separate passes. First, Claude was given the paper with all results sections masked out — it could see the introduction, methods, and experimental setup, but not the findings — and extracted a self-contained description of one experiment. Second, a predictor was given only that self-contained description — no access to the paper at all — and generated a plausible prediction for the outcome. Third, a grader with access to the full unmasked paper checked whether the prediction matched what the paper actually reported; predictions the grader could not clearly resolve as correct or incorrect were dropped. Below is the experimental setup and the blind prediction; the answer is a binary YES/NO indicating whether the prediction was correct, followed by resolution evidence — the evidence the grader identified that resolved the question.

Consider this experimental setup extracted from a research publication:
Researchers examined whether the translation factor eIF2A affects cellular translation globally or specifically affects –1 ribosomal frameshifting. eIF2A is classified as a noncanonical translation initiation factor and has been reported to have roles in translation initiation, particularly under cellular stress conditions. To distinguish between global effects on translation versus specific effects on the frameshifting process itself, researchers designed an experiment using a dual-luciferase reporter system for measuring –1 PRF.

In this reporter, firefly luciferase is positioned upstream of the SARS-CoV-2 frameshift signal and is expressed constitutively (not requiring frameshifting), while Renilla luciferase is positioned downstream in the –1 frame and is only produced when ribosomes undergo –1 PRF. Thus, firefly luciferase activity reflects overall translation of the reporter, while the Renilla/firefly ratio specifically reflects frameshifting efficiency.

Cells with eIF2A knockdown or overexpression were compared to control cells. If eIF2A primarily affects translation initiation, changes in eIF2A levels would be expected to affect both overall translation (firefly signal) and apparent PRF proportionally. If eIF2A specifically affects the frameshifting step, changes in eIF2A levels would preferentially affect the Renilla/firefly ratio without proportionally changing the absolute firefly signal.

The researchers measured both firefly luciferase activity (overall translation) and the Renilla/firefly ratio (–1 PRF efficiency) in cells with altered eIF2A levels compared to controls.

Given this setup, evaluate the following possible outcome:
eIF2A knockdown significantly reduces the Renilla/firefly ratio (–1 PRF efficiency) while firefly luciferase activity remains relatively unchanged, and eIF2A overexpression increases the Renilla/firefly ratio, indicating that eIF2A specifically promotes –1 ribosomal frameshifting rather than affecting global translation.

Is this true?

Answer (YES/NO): YES